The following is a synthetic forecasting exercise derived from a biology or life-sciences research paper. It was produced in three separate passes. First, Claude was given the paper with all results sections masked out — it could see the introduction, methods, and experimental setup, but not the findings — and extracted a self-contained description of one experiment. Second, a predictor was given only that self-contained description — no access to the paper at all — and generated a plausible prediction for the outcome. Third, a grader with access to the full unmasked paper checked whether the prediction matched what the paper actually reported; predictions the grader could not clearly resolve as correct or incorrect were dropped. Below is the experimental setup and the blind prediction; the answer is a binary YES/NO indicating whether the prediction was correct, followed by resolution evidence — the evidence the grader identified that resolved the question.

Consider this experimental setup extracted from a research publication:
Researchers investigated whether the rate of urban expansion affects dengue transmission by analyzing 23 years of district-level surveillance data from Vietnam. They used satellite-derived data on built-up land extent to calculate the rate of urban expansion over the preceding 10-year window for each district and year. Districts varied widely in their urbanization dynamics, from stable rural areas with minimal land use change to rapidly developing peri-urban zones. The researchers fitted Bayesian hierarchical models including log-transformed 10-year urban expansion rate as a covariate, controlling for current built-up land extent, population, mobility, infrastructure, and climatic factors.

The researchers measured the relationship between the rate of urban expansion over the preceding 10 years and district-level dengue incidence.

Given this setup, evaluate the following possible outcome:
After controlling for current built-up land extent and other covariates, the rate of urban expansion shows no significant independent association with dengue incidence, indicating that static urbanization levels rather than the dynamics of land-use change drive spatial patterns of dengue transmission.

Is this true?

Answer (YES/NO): NO